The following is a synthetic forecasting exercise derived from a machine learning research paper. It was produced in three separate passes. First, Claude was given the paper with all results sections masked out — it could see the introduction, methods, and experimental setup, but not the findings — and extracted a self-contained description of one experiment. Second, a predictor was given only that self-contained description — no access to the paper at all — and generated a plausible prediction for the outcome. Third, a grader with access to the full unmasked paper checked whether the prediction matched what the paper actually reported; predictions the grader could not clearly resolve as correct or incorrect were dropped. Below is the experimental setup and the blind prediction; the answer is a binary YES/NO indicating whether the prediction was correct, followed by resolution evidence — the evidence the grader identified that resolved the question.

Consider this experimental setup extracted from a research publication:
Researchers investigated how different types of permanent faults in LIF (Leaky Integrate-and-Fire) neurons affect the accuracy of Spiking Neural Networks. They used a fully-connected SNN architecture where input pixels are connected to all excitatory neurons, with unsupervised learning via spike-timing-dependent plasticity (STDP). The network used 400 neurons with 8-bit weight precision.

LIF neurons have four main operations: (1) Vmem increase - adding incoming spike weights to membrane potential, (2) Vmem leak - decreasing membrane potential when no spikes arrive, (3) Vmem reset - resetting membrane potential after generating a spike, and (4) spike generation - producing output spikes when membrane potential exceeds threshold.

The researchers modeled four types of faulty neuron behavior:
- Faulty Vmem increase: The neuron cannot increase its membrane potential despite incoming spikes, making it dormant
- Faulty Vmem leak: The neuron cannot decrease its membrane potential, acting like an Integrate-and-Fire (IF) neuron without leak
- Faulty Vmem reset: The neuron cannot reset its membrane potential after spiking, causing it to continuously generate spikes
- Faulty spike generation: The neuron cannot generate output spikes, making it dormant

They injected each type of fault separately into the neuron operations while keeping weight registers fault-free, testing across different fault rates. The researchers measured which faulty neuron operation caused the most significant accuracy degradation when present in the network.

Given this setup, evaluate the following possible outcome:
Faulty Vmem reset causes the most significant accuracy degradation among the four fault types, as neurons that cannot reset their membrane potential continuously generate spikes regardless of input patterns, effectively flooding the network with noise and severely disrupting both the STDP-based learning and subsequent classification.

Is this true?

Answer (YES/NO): YES